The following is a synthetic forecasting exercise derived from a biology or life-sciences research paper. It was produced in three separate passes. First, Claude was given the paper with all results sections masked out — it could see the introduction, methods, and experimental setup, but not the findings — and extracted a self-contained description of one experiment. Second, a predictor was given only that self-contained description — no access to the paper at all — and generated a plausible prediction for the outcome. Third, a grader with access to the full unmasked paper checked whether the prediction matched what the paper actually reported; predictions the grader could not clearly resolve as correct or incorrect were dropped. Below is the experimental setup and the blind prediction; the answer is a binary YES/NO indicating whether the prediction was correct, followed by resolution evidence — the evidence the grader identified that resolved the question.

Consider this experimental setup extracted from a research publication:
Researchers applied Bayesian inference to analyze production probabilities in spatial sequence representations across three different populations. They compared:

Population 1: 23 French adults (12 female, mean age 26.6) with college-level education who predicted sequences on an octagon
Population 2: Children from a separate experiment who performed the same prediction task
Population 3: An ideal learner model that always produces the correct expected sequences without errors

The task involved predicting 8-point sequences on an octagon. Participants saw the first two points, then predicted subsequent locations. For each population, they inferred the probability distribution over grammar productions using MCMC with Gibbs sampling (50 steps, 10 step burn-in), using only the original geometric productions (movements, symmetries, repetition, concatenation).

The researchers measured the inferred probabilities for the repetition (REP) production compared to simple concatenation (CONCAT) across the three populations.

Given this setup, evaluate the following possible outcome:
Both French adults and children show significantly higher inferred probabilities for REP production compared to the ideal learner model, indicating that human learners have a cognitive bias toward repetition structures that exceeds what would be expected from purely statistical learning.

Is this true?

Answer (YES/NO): NO